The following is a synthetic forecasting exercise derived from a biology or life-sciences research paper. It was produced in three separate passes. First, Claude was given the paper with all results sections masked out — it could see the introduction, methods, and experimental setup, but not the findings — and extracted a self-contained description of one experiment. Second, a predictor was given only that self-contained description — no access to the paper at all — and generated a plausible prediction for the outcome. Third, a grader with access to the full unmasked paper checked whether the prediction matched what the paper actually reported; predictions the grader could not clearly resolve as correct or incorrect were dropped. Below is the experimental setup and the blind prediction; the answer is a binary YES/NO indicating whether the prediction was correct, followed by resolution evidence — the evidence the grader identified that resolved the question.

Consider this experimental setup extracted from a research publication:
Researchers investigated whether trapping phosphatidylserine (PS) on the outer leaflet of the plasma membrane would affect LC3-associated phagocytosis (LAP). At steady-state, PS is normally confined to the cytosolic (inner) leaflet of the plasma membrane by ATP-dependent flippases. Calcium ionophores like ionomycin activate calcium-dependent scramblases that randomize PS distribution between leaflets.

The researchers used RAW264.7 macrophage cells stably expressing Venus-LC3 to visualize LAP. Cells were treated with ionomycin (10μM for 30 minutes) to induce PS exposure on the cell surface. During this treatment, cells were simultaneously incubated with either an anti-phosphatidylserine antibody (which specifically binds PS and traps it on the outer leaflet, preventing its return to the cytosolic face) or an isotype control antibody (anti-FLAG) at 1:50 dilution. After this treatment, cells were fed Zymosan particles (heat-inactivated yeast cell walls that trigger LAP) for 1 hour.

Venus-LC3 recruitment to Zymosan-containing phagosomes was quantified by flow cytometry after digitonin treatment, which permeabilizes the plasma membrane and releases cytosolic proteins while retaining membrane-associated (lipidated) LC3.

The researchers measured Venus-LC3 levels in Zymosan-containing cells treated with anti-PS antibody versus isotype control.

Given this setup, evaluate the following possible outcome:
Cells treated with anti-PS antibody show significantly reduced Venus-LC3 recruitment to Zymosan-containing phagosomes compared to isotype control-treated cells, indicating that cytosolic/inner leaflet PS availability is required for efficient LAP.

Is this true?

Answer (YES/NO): YES